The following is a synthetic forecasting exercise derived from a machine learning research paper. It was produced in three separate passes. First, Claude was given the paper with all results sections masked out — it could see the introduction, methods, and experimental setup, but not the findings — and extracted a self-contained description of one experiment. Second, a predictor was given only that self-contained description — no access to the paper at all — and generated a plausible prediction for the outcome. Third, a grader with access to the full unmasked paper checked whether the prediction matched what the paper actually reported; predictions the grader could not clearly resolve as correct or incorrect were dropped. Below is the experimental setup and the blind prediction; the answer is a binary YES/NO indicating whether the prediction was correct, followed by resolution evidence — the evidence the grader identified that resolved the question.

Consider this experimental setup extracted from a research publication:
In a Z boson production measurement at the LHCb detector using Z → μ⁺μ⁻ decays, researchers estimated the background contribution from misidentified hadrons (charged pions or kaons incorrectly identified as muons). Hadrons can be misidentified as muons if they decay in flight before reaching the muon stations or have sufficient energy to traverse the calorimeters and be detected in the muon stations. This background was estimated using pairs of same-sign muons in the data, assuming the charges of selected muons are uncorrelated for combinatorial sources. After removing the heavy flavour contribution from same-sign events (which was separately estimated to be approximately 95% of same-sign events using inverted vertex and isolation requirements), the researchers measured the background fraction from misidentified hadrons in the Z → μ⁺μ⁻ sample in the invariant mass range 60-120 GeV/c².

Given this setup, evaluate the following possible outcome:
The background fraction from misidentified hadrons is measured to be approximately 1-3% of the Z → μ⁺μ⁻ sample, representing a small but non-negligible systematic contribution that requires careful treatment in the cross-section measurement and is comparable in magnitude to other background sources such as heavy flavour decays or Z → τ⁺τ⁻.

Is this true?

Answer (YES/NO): NO